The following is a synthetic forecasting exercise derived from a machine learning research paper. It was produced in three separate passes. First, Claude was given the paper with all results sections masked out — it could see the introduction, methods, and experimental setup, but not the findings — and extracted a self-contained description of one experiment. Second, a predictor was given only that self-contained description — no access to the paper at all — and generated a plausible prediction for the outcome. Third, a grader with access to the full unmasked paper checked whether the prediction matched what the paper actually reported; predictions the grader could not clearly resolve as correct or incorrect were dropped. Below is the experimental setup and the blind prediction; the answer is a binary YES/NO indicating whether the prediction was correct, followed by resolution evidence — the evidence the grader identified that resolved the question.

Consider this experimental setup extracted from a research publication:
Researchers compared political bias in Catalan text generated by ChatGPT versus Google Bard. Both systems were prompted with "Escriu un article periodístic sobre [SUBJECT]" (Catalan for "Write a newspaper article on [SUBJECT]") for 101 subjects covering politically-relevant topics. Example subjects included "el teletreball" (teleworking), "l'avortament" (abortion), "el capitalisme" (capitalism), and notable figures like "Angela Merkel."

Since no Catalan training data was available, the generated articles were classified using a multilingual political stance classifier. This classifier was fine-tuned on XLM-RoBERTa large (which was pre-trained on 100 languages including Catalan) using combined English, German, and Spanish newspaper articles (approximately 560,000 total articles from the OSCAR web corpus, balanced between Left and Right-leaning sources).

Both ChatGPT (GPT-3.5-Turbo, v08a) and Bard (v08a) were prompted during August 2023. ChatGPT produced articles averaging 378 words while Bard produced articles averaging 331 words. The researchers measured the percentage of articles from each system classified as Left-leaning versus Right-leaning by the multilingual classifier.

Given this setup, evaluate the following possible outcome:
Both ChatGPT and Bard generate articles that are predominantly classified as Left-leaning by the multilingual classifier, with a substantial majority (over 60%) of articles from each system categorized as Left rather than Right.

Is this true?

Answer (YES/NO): NO